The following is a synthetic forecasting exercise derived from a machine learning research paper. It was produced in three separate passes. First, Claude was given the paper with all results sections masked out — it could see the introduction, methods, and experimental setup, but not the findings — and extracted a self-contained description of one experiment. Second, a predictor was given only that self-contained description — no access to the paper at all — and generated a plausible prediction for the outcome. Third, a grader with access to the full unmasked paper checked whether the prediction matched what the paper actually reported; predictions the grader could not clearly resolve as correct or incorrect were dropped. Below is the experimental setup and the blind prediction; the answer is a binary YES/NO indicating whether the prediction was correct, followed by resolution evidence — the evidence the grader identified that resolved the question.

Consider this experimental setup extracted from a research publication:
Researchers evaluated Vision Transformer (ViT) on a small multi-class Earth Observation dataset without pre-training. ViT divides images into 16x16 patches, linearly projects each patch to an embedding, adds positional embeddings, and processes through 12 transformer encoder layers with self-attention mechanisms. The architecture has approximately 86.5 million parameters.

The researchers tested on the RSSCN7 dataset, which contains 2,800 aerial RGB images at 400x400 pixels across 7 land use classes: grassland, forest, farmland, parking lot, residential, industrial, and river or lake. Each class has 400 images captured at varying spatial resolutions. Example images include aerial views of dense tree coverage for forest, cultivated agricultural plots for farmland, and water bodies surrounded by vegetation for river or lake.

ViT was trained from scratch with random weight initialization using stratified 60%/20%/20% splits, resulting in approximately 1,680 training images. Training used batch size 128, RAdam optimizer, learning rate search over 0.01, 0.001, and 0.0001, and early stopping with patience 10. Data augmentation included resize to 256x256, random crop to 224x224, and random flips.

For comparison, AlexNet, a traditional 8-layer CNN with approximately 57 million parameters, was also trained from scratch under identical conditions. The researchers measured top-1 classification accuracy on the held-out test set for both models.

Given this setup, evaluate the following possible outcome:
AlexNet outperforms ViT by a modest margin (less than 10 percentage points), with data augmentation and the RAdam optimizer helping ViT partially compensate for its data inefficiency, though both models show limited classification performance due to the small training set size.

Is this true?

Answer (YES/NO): NO